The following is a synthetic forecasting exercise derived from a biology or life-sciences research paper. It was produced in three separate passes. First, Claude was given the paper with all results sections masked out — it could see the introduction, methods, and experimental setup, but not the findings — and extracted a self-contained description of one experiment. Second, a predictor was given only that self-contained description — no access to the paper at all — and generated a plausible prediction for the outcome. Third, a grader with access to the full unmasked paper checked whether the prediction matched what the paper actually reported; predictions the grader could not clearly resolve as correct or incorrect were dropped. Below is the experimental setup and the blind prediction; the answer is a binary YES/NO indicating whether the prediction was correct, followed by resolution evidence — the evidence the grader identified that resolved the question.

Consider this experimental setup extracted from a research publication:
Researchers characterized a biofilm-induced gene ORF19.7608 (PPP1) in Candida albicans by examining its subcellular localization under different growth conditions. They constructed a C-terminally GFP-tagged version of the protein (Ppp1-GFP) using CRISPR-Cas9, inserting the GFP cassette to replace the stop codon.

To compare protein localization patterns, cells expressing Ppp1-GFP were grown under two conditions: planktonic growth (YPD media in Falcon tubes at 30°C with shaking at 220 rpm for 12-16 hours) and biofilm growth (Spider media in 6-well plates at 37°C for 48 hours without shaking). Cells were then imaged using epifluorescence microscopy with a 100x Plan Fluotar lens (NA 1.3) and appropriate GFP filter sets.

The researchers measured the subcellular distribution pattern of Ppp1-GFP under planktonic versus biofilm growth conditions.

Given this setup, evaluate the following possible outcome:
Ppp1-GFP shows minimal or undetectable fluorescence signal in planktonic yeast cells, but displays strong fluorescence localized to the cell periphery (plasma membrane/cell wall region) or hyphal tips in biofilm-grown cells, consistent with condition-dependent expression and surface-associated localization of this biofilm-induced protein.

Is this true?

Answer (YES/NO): NO